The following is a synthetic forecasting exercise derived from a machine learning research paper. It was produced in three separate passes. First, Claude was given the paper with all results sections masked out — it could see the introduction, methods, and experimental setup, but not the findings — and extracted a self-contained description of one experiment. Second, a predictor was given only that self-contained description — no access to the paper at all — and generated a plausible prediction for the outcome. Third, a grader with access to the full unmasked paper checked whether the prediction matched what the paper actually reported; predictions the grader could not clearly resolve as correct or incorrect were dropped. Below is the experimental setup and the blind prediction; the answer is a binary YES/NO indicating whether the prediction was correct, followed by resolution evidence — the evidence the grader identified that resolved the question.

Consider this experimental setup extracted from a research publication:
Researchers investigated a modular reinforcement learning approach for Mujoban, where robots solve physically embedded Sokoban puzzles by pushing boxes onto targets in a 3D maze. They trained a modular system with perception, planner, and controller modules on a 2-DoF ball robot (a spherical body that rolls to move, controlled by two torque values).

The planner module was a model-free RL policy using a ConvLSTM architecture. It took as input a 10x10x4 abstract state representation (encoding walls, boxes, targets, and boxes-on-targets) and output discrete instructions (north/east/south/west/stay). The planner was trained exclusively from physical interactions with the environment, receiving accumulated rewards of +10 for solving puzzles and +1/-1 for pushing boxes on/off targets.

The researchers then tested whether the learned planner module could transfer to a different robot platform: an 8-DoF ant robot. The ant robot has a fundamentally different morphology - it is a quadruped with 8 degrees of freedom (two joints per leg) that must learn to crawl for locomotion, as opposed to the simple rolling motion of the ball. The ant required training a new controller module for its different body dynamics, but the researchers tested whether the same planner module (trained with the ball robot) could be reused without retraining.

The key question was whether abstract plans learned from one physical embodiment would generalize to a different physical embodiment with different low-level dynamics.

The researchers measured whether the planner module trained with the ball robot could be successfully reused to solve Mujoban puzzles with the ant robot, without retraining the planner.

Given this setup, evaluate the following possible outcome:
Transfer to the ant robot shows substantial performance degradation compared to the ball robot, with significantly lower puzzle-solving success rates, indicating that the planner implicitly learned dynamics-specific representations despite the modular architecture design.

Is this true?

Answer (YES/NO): NO